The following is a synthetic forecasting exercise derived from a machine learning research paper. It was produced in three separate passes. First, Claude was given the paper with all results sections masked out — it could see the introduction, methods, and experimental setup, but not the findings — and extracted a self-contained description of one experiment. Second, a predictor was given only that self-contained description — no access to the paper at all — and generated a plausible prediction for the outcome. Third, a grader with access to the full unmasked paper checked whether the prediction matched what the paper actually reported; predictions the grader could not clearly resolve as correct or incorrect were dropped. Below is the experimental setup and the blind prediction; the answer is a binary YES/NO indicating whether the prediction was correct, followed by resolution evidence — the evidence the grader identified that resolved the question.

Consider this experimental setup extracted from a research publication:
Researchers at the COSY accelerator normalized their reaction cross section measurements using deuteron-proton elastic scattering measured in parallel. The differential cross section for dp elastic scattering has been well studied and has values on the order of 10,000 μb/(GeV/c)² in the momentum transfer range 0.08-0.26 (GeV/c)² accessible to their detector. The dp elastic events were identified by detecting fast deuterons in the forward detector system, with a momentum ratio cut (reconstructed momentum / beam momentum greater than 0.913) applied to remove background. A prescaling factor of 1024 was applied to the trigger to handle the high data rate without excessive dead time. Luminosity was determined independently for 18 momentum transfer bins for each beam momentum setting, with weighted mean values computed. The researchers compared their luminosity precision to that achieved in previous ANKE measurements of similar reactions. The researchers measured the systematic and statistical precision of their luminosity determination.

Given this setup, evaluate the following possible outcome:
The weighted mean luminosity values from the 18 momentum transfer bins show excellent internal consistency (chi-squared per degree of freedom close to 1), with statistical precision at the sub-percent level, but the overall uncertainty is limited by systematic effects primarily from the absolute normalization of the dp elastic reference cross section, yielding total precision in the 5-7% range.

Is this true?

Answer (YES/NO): NO